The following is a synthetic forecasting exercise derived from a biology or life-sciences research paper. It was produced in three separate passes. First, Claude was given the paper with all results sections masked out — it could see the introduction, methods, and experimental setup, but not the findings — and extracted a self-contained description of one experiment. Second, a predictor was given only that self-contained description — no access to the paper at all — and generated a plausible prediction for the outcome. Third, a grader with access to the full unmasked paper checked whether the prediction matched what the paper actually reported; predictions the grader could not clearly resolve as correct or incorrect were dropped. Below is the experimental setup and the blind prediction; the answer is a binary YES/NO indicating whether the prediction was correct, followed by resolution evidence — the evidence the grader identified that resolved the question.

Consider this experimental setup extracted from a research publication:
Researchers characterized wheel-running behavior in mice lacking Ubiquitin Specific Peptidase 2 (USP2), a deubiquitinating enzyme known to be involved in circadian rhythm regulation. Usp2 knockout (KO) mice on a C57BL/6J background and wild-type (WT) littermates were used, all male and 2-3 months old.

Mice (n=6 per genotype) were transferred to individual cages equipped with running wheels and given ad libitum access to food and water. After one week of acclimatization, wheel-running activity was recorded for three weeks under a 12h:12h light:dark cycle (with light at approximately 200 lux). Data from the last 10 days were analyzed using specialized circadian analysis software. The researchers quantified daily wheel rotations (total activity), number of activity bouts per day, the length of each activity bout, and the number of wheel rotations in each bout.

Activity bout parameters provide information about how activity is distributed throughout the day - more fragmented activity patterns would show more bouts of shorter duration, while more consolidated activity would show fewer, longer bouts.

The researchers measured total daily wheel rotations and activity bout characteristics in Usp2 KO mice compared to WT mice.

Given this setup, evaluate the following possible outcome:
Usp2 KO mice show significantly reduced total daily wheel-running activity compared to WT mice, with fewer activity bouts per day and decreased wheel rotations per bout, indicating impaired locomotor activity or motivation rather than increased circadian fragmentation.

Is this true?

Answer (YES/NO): NO